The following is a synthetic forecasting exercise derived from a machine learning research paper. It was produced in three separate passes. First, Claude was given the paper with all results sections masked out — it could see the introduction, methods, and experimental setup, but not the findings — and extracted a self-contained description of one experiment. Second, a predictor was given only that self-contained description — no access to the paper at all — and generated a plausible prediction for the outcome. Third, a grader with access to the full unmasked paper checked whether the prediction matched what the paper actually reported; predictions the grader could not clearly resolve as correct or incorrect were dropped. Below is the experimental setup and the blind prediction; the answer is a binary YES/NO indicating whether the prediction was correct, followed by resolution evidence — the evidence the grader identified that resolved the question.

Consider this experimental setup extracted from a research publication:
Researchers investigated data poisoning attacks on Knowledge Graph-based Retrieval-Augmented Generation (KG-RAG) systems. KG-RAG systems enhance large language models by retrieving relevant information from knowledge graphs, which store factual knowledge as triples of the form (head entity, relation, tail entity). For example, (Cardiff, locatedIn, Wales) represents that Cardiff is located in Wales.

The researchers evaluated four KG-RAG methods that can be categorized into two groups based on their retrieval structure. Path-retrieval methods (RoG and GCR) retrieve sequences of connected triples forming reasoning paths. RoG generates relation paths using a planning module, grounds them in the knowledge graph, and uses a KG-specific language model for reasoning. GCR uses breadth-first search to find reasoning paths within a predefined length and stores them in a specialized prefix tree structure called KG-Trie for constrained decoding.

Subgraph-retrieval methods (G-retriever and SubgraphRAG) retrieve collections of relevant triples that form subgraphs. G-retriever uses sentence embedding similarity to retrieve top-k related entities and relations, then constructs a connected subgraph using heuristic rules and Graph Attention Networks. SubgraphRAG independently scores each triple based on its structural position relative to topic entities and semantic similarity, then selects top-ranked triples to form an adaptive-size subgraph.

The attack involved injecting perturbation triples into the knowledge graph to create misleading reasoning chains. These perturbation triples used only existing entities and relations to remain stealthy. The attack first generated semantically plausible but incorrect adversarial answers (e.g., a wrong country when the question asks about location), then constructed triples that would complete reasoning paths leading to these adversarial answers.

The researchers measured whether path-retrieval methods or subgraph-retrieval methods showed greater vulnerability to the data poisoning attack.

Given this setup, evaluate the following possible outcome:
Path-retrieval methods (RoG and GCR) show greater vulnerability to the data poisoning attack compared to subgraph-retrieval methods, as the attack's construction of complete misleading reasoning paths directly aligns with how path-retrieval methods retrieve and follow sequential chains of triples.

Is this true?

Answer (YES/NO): NO